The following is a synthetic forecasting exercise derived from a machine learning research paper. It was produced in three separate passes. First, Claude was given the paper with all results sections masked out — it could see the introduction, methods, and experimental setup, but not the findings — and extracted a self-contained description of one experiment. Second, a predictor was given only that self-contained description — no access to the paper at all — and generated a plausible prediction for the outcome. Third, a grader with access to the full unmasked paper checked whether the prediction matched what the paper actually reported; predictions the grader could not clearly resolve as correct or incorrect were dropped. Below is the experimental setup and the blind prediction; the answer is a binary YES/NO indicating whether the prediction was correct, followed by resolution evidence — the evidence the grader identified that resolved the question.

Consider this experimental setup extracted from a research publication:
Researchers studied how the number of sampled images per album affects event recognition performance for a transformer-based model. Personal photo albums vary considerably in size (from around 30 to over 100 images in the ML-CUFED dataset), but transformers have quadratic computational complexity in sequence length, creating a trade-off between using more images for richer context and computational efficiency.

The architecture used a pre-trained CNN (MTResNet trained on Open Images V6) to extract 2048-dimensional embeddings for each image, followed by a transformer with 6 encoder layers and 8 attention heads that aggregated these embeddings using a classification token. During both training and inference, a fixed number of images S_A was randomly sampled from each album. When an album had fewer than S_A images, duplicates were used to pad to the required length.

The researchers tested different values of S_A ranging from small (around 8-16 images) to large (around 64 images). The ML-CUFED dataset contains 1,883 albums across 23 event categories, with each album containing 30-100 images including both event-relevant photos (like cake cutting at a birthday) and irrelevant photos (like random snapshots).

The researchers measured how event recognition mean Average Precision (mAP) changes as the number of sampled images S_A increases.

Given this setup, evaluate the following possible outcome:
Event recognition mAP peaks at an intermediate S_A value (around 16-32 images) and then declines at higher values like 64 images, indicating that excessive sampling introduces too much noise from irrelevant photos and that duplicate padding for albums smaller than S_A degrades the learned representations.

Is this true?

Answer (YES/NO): NO